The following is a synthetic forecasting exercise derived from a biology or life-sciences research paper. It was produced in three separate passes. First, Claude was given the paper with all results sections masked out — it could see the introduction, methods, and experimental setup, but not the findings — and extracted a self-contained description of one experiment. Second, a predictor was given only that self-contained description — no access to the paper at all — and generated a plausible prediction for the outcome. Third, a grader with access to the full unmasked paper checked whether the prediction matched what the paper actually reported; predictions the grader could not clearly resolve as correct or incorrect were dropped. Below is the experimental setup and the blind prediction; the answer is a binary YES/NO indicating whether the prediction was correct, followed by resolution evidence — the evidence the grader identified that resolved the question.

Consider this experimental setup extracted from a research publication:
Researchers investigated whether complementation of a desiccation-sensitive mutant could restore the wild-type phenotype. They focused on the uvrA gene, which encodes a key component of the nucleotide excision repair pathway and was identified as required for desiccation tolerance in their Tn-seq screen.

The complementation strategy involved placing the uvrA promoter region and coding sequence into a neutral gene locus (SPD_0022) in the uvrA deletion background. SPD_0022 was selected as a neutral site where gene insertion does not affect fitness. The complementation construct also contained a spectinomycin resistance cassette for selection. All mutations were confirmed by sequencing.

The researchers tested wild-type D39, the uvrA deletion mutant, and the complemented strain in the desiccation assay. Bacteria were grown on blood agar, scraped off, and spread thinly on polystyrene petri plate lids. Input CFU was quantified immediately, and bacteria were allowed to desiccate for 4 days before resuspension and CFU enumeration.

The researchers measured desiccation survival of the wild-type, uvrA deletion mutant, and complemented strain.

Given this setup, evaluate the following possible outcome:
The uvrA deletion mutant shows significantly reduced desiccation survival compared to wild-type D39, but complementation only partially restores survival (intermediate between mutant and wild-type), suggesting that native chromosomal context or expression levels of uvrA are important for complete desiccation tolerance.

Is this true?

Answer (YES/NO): NO